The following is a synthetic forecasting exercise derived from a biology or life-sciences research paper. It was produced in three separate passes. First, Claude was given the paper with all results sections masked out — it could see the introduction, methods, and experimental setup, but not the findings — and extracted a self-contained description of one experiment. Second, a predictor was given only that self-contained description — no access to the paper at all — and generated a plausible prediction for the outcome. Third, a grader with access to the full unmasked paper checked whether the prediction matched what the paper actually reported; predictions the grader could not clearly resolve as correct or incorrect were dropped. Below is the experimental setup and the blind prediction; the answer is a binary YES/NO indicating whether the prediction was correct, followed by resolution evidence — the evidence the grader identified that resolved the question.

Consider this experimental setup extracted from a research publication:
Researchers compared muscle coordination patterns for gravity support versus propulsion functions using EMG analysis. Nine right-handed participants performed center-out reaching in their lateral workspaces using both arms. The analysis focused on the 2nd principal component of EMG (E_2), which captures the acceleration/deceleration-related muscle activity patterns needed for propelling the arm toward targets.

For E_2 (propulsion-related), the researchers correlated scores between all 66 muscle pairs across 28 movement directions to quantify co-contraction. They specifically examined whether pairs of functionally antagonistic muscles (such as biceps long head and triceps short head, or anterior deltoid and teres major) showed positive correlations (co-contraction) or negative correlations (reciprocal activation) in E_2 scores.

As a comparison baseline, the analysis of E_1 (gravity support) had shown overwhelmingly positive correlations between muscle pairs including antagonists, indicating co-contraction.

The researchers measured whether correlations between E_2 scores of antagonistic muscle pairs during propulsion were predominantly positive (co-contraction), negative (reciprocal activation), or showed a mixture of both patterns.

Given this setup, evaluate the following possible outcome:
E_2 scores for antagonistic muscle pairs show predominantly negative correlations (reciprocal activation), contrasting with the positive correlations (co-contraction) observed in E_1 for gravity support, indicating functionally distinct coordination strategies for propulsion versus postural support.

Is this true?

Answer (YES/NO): NO